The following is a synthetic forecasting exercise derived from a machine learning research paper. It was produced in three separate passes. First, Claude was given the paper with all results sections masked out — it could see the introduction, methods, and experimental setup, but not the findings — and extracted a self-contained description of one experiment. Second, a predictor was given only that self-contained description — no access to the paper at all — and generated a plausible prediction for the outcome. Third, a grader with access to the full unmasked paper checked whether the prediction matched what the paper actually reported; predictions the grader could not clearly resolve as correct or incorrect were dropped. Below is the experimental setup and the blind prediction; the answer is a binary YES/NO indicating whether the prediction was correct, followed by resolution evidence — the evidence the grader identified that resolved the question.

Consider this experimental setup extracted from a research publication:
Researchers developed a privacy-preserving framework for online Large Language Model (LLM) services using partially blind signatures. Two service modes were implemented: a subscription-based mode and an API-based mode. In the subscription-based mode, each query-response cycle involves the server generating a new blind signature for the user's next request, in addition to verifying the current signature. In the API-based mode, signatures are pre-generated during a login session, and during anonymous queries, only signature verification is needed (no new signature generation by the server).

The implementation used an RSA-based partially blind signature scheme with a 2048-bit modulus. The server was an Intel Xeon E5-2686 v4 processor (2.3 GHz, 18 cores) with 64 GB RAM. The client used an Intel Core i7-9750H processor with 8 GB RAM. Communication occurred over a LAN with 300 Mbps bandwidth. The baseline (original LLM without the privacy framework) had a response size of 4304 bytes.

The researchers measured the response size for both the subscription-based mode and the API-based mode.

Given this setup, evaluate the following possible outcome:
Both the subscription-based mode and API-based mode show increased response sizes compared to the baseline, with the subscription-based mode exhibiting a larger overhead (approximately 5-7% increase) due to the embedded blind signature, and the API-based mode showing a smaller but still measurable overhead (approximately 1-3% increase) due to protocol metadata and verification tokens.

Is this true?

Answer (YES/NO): NO